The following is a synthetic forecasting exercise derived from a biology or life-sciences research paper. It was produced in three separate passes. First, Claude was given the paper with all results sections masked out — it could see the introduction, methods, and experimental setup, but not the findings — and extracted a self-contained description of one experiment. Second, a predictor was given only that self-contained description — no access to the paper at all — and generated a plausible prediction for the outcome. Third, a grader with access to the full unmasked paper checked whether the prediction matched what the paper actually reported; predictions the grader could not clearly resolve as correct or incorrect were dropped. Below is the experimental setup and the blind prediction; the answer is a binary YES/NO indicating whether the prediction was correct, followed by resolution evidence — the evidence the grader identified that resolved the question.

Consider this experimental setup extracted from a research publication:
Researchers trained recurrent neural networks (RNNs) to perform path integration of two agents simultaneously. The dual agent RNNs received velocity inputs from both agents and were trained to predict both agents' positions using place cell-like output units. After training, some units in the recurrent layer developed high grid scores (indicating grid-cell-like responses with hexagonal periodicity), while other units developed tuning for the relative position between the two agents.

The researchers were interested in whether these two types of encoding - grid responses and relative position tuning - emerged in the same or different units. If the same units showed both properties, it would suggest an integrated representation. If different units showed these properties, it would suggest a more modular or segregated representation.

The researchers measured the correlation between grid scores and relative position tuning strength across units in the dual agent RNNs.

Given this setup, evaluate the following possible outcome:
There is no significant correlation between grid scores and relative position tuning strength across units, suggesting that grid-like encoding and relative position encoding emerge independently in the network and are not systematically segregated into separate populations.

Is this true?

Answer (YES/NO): NO